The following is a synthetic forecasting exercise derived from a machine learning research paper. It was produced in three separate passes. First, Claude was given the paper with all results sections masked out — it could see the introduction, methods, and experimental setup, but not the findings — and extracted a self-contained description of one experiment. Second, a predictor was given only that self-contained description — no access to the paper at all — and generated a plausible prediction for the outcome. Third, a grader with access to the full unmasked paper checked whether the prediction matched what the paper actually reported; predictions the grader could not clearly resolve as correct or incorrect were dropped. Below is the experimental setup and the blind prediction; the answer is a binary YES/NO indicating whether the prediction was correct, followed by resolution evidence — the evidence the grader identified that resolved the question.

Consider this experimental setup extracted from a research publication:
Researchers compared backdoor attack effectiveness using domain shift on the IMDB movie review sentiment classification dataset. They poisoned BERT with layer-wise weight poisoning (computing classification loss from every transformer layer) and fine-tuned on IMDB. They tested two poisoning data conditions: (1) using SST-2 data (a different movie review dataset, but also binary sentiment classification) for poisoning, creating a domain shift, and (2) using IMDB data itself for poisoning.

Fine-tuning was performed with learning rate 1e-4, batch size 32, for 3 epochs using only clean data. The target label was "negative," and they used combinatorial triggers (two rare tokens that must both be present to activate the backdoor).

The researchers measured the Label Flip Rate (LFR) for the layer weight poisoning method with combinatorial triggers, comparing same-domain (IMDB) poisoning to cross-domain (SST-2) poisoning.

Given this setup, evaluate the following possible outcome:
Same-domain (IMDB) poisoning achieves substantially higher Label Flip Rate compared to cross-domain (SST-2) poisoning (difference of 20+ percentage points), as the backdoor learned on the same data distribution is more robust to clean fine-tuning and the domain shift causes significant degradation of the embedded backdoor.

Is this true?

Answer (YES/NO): YES